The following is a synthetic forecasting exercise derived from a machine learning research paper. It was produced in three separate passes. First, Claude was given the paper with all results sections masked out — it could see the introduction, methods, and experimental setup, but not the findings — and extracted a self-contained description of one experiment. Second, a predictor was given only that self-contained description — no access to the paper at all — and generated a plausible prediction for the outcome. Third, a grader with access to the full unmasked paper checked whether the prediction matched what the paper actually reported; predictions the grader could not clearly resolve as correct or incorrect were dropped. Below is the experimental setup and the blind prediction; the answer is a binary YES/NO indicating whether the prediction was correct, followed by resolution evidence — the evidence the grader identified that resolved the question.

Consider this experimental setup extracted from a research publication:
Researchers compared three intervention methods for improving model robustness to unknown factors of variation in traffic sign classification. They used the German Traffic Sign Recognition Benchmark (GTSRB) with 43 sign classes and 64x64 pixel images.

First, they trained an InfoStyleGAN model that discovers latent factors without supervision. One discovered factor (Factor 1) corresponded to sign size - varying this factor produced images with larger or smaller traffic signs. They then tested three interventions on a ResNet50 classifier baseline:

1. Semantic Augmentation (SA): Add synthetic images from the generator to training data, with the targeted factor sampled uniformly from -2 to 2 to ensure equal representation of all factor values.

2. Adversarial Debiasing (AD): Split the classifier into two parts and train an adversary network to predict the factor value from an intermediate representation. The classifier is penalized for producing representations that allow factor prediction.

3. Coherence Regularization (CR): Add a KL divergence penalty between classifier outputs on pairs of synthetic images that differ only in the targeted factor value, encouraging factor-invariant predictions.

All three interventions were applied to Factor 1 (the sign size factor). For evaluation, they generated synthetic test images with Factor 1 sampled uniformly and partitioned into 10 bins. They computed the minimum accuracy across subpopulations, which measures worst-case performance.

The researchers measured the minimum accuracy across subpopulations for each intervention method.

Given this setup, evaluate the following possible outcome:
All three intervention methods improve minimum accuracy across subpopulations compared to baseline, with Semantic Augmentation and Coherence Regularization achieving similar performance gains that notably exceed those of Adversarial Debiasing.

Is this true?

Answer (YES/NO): NO